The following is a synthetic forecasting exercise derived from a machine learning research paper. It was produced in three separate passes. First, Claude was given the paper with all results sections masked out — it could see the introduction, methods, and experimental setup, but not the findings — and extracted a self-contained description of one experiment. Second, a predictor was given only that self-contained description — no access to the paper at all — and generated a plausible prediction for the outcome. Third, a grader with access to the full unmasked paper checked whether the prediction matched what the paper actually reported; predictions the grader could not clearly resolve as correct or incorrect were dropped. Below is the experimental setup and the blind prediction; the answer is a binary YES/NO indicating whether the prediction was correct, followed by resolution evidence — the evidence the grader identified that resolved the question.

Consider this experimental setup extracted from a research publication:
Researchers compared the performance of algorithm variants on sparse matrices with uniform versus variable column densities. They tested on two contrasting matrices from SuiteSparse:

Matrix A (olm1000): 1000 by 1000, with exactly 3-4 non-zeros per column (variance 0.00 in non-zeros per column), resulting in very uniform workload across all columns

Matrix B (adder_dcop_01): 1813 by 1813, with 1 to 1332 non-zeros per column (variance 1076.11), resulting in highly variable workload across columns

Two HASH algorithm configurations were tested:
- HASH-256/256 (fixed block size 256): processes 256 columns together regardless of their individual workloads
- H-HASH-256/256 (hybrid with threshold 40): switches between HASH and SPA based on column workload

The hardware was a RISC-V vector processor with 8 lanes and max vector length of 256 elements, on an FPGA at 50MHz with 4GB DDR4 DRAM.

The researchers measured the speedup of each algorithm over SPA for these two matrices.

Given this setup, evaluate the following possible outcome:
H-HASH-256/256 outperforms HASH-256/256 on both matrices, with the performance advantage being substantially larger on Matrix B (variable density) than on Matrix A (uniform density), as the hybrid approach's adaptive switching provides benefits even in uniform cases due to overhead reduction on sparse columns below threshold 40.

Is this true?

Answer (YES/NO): NO